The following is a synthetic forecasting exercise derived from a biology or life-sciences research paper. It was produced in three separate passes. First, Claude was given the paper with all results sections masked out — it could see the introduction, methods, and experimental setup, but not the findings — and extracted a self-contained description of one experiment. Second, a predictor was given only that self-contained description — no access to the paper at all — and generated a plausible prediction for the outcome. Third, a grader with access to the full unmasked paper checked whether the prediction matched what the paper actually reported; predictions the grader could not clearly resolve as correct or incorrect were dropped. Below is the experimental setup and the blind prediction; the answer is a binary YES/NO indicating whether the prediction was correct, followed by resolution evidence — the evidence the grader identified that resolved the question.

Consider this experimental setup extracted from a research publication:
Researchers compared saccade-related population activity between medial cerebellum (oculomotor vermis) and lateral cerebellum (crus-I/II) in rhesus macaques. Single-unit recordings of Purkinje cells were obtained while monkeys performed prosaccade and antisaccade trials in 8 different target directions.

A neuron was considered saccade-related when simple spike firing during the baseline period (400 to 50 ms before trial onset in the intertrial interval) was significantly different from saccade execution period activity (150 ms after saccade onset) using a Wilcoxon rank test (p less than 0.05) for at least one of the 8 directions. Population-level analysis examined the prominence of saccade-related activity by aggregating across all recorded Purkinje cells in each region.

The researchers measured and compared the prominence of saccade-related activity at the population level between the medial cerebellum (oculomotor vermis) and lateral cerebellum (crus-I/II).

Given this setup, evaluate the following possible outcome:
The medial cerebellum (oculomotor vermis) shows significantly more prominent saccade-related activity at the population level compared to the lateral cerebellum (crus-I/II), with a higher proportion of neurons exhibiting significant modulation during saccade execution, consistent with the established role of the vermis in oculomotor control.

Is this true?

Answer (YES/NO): NO